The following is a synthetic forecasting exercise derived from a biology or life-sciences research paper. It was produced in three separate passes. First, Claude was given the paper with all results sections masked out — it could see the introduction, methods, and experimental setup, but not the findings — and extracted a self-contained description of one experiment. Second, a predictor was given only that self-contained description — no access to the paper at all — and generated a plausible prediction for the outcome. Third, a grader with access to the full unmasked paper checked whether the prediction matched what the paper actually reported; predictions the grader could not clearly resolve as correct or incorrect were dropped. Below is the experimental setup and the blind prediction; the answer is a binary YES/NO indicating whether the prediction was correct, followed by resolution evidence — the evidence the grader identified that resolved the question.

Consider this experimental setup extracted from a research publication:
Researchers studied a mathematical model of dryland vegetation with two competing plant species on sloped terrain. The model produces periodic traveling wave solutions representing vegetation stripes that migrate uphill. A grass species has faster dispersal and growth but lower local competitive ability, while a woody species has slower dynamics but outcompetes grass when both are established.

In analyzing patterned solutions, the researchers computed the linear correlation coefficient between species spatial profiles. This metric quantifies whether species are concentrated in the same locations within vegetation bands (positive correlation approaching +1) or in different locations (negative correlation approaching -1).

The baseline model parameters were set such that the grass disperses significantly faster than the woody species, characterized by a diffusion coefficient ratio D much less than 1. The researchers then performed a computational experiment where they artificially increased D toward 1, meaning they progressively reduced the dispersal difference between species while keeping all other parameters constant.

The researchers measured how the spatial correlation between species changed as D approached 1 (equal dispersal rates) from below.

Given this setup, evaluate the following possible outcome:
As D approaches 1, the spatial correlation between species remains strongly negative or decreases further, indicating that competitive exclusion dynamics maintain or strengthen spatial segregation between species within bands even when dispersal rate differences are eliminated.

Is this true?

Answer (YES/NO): NO